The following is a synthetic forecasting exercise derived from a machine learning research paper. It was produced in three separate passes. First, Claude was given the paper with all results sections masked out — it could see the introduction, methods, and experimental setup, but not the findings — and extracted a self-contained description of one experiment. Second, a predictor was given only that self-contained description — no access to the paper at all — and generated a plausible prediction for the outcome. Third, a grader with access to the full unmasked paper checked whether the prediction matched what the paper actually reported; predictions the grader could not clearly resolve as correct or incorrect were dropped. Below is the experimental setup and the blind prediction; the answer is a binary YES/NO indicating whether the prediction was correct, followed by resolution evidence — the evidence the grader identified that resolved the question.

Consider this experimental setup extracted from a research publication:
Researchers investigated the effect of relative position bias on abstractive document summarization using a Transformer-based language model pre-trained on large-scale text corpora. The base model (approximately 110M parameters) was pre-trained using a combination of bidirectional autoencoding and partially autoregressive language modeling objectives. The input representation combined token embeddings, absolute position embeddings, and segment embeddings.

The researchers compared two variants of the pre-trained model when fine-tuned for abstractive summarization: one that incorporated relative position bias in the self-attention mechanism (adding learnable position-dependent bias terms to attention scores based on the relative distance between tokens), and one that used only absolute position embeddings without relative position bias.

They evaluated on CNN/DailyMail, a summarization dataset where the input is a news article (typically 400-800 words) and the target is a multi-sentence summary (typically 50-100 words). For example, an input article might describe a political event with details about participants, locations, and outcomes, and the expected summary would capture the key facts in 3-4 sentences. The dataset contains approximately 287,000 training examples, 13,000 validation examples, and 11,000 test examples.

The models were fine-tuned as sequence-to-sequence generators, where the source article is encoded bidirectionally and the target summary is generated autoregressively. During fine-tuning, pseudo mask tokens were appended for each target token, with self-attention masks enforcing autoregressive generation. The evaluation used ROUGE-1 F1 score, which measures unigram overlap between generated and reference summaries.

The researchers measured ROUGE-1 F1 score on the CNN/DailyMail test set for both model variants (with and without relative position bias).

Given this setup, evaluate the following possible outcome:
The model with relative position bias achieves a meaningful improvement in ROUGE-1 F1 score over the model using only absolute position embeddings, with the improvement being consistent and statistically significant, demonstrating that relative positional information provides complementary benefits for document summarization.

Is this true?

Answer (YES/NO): NO